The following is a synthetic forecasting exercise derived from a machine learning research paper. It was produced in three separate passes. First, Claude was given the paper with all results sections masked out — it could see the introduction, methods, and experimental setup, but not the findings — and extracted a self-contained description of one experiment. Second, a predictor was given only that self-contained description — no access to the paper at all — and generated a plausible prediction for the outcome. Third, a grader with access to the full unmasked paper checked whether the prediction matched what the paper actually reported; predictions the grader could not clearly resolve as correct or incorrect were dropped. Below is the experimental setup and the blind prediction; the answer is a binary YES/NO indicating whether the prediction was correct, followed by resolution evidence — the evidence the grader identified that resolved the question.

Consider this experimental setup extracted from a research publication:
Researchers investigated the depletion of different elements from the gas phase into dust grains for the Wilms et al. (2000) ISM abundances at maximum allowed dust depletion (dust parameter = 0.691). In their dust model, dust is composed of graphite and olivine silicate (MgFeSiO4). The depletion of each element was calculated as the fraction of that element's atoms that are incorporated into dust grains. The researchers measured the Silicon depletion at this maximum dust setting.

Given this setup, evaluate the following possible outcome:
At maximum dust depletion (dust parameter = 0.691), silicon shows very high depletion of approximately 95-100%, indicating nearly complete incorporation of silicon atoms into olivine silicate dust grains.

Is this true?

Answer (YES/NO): YES